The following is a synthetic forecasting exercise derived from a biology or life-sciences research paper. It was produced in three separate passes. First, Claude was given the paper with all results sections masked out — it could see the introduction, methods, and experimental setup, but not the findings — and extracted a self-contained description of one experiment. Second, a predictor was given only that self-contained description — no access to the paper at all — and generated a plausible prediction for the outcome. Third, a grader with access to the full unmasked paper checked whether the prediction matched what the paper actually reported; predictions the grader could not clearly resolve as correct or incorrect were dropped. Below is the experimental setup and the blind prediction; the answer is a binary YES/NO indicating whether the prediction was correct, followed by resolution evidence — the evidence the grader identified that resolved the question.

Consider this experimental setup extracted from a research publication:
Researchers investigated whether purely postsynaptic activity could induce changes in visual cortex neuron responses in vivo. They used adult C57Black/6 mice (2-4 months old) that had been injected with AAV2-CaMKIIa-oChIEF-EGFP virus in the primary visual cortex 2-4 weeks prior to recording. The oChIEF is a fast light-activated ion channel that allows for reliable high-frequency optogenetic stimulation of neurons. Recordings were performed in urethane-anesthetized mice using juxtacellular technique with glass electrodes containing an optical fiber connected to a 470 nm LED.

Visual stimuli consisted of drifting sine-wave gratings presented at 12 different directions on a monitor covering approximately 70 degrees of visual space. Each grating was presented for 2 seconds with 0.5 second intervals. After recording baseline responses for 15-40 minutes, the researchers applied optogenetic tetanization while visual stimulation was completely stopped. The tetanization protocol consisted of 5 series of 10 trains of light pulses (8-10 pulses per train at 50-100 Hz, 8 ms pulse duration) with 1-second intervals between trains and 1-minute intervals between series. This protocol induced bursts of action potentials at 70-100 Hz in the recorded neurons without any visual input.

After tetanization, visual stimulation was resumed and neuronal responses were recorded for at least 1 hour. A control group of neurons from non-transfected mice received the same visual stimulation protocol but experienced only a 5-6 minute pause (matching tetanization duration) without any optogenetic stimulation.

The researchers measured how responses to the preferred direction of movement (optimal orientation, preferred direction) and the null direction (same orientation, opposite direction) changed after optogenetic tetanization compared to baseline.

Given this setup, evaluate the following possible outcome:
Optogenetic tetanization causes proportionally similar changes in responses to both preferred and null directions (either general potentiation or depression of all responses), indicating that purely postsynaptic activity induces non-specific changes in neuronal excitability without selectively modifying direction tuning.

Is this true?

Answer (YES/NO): NO